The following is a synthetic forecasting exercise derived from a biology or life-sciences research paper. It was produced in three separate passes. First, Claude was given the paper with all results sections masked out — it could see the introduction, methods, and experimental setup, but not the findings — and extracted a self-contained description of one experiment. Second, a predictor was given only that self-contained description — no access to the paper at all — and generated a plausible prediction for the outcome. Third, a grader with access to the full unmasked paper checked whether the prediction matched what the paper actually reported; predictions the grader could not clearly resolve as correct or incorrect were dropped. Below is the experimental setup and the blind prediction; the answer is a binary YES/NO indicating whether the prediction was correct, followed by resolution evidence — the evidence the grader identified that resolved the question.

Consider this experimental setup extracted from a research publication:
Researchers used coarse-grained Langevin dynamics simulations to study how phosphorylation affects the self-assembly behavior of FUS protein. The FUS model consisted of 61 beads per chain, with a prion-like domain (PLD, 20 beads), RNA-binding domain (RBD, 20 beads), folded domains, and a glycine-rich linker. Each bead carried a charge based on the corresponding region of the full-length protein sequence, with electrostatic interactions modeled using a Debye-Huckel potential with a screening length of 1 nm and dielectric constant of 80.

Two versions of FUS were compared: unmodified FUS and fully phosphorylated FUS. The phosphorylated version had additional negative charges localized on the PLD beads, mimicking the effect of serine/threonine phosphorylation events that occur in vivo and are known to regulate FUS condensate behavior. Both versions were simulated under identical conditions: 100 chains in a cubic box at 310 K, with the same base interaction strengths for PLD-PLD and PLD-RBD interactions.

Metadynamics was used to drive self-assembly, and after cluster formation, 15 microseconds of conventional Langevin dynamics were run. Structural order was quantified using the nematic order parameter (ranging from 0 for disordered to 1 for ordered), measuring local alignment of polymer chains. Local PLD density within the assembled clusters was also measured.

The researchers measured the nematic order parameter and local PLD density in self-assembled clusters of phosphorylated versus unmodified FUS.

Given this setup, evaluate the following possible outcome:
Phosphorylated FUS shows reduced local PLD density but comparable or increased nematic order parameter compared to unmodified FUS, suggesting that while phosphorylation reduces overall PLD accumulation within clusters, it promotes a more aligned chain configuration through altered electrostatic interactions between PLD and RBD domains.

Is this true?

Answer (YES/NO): NO